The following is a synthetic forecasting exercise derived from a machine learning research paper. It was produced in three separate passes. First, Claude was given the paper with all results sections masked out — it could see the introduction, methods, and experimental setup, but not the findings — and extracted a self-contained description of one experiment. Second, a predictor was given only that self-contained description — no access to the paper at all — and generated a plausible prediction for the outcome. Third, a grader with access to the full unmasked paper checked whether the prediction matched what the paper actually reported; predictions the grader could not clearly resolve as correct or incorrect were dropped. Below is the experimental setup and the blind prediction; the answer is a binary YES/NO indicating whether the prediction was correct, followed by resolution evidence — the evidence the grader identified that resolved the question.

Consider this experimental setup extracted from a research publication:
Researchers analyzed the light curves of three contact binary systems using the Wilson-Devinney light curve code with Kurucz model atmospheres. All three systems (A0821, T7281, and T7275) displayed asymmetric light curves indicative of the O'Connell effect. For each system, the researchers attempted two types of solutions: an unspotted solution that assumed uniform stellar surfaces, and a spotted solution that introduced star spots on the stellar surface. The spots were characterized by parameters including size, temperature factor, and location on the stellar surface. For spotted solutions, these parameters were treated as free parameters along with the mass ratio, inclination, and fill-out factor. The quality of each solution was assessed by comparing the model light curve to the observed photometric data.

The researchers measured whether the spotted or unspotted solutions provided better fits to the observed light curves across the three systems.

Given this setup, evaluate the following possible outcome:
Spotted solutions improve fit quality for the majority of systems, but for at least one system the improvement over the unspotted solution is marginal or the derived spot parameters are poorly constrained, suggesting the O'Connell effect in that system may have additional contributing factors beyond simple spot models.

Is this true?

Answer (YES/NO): NO